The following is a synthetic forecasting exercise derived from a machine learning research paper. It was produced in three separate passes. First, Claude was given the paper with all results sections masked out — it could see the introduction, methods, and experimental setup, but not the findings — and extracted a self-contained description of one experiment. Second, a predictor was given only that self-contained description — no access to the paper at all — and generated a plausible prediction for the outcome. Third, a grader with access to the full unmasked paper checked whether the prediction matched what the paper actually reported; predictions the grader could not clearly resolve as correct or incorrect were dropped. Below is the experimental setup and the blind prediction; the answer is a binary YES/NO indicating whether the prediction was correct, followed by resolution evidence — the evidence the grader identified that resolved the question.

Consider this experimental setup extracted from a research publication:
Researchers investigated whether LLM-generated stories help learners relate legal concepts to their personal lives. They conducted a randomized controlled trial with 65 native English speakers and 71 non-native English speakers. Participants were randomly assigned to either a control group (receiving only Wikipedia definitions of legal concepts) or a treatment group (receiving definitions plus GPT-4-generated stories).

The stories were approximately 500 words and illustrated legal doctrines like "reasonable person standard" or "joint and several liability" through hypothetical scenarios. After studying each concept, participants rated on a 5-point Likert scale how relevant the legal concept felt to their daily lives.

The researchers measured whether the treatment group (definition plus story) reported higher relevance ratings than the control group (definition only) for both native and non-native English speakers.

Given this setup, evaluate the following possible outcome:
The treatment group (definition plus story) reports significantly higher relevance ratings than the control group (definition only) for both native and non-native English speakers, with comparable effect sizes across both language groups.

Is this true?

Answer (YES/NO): YES